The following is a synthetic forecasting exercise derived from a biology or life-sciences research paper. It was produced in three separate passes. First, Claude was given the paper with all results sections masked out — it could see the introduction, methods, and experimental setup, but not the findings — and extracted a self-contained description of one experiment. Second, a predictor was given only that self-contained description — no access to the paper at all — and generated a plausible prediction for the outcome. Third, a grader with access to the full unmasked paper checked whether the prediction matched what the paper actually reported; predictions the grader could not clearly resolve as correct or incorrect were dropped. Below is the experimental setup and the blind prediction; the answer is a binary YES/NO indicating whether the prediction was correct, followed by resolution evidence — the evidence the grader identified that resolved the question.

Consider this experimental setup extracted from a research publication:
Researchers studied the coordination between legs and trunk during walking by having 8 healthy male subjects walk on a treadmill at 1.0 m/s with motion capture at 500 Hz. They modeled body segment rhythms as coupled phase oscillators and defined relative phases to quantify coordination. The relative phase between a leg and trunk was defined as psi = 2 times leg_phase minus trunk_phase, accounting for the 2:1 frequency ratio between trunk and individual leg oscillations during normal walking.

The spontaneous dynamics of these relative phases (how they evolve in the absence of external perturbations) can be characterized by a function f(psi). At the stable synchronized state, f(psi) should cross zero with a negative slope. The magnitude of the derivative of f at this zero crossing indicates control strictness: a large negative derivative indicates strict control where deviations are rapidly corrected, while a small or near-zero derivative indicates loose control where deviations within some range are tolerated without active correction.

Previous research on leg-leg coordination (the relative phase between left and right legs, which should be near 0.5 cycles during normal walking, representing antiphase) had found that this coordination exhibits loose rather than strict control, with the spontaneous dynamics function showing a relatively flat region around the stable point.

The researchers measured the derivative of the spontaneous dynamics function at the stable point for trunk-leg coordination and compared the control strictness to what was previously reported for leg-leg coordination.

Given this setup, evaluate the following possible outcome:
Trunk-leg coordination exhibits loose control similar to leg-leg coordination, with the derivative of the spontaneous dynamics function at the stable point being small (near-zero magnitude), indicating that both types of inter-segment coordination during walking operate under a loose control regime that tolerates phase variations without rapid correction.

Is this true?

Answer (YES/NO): YES